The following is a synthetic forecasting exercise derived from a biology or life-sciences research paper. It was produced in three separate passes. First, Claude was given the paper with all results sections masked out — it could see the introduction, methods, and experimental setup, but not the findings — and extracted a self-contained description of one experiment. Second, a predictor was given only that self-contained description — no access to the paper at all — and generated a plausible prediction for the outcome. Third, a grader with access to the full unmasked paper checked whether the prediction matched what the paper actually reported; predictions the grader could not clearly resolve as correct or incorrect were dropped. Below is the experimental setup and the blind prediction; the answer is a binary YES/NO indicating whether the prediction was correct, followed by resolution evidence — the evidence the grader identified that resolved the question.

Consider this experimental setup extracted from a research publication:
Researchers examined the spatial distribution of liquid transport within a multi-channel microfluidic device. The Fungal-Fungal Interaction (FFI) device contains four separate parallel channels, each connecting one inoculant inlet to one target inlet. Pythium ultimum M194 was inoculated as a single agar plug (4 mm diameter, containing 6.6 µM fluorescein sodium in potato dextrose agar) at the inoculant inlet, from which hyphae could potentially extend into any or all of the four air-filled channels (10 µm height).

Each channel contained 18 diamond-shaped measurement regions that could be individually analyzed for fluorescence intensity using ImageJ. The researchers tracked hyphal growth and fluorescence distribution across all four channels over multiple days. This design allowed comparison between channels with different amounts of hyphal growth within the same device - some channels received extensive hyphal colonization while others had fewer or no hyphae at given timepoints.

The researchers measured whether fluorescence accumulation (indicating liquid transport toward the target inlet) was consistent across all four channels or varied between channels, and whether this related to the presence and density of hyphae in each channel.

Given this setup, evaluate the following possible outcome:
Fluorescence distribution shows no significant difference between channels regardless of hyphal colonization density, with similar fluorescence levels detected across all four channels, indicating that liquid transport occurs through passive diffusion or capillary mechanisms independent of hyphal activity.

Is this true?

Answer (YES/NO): NO